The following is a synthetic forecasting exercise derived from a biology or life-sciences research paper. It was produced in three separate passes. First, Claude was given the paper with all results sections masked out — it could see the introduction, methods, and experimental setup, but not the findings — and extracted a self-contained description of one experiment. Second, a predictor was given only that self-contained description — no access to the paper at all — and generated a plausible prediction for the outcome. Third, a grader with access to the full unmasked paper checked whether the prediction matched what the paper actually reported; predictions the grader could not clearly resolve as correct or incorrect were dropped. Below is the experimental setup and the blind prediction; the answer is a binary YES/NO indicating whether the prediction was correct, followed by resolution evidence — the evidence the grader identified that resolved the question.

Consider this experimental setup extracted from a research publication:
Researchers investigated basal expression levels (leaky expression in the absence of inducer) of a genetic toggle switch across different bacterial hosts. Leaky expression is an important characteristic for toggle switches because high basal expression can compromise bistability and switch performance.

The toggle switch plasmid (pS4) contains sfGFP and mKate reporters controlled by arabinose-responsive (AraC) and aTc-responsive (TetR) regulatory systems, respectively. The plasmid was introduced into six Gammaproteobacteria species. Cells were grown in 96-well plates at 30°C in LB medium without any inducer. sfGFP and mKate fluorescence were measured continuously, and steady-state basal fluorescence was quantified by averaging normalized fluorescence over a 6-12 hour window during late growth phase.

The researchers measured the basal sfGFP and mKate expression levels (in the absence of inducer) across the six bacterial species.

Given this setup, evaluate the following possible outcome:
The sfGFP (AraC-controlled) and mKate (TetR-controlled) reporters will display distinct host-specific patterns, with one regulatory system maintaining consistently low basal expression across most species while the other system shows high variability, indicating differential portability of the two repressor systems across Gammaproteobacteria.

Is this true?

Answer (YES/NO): YES